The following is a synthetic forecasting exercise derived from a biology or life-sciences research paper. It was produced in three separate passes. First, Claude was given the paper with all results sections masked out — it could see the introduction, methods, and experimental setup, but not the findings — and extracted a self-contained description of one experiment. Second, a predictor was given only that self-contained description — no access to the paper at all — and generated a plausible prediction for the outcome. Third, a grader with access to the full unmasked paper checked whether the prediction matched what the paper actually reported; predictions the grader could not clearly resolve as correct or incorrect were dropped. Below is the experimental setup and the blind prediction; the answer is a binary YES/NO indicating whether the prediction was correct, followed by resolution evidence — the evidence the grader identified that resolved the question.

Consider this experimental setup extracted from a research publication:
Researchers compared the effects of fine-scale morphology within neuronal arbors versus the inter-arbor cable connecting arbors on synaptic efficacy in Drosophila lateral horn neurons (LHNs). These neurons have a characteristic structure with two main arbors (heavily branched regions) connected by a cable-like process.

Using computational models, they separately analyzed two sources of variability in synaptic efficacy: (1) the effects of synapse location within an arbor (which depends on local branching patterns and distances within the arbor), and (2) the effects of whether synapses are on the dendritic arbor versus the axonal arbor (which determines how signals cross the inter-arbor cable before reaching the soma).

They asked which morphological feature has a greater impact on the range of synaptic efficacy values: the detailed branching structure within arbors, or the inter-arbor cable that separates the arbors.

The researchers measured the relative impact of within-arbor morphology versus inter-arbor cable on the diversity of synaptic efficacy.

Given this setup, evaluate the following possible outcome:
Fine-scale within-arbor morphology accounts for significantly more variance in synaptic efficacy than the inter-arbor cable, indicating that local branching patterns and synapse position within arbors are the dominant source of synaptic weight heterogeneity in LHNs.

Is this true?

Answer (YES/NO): NO